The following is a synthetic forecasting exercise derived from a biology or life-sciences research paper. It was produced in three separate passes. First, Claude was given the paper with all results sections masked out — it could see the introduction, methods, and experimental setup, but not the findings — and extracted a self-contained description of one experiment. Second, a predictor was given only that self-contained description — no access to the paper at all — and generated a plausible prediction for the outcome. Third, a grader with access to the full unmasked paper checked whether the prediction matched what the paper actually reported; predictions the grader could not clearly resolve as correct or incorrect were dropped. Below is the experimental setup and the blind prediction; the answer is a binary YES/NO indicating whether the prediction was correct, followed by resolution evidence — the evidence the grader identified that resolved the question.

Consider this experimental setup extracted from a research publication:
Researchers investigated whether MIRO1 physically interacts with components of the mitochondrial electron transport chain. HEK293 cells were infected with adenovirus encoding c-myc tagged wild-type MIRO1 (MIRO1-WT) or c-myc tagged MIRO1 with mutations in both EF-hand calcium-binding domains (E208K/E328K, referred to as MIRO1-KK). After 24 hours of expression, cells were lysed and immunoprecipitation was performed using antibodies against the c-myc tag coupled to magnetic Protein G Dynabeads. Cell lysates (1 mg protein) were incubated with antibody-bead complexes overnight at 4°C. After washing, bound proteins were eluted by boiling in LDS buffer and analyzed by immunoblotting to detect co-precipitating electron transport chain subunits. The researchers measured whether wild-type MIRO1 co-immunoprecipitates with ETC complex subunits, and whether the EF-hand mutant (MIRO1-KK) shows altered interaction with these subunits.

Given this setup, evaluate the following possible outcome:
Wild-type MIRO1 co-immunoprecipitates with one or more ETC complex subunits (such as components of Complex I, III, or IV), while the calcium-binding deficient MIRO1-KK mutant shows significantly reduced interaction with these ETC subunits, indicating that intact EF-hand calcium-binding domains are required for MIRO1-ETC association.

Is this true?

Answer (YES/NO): YES